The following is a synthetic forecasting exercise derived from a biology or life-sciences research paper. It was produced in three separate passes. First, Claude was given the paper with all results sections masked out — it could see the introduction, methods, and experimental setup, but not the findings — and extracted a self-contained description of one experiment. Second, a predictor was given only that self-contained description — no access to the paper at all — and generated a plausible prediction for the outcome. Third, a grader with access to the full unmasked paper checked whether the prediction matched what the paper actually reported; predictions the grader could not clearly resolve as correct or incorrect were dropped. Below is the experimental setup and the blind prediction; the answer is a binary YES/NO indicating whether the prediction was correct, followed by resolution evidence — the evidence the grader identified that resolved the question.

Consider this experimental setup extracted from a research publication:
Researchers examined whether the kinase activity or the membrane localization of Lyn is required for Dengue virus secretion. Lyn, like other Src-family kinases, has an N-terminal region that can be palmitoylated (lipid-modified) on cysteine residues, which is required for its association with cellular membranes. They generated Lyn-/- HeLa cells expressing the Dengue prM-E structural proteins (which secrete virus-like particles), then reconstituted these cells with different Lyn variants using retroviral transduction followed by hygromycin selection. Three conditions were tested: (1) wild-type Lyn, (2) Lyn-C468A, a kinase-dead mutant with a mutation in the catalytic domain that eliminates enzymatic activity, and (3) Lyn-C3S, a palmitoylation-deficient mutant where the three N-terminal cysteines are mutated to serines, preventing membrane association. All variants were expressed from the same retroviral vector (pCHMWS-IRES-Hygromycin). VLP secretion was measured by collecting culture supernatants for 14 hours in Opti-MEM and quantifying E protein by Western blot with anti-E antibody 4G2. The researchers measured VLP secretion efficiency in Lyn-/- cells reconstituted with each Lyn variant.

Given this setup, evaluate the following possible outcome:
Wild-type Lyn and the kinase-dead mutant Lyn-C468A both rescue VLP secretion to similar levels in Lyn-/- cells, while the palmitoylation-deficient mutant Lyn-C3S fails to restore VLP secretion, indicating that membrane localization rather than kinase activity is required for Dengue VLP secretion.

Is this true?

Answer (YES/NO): NO